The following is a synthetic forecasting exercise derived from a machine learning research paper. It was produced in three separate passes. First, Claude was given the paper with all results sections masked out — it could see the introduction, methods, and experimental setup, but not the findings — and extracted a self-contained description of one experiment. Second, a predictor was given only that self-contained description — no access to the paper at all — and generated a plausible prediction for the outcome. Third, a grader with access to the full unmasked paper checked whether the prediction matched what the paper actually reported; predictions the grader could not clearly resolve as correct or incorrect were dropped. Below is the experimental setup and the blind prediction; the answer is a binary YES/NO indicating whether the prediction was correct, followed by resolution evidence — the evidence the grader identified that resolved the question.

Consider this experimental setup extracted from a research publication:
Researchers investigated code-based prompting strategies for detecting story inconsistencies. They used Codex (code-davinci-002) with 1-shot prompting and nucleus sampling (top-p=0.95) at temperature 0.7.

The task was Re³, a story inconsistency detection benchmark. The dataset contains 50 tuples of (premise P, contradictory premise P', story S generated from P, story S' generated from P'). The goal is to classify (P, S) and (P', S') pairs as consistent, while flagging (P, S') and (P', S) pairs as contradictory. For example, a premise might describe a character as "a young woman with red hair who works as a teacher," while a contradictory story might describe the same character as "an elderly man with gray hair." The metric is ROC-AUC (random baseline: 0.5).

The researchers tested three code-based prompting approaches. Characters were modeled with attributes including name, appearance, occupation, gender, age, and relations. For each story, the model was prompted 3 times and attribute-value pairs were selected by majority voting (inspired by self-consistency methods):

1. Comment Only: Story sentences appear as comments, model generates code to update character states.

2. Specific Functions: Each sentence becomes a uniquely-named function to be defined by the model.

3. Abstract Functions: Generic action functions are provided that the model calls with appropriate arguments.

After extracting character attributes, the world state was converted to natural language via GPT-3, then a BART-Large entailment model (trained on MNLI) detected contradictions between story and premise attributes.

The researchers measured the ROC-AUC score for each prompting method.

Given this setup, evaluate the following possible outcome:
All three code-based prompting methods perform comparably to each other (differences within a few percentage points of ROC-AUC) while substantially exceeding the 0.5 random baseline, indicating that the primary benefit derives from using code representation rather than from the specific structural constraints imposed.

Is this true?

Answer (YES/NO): NO